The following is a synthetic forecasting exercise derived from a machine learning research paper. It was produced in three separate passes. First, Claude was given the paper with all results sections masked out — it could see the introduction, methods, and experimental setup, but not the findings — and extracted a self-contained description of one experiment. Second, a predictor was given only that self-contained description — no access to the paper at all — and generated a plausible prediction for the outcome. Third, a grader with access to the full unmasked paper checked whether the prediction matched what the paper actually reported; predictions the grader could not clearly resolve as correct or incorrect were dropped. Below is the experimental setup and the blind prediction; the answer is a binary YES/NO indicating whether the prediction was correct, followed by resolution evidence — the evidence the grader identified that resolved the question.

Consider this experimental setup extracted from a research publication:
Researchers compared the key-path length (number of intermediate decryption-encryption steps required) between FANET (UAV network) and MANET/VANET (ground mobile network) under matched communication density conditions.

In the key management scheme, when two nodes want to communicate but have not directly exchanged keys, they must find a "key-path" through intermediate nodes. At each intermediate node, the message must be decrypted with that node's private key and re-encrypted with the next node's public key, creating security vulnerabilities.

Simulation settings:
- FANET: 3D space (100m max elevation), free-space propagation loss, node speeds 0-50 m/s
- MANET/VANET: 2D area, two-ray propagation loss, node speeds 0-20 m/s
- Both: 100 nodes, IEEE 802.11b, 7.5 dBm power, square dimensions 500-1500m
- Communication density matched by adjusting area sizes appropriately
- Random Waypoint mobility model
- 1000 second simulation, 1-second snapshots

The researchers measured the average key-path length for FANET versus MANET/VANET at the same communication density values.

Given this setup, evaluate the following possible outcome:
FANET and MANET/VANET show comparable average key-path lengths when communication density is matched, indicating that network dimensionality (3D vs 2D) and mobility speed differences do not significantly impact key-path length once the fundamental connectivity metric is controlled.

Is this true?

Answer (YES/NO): NO